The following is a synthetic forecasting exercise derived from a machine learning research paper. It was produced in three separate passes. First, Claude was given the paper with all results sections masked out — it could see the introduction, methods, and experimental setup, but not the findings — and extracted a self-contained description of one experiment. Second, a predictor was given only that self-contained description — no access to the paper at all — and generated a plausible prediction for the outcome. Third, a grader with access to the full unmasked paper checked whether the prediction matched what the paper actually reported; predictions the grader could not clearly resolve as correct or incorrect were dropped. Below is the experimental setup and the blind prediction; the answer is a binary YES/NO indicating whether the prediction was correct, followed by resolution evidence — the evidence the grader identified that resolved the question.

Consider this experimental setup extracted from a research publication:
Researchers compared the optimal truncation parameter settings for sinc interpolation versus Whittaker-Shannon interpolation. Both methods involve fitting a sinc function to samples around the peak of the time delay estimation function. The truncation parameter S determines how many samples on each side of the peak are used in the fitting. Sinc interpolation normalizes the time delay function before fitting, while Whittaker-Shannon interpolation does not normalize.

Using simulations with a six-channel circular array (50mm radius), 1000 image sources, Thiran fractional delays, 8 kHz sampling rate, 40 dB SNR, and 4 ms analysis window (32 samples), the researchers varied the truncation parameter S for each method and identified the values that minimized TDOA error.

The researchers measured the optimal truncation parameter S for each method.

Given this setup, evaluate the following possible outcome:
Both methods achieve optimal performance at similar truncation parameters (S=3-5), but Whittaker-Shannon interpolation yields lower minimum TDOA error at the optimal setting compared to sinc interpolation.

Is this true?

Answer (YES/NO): NO